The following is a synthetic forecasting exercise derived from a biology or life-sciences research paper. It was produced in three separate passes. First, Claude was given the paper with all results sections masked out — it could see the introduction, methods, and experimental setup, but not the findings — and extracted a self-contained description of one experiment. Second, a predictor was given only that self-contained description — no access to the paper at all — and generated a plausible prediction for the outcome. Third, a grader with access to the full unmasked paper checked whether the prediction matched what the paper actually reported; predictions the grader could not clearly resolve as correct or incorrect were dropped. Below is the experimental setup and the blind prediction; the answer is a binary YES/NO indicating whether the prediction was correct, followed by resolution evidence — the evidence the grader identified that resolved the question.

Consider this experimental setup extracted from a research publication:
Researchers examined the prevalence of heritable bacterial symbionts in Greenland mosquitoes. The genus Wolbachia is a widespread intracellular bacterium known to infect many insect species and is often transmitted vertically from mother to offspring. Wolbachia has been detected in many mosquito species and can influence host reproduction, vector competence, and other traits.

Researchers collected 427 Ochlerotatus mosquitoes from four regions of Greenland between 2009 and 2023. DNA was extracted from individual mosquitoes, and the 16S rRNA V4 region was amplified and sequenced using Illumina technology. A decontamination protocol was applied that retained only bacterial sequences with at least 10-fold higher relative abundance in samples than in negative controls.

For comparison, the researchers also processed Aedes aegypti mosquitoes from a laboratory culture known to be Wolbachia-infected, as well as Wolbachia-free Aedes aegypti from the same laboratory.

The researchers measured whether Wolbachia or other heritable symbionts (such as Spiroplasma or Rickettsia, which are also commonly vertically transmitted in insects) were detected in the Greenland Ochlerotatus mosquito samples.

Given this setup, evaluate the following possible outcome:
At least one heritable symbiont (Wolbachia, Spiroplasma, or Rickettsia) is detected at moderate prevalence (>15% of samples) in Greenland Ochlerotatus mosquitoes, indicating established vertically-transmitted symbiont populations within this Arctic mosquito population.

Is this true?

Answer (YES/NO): NO